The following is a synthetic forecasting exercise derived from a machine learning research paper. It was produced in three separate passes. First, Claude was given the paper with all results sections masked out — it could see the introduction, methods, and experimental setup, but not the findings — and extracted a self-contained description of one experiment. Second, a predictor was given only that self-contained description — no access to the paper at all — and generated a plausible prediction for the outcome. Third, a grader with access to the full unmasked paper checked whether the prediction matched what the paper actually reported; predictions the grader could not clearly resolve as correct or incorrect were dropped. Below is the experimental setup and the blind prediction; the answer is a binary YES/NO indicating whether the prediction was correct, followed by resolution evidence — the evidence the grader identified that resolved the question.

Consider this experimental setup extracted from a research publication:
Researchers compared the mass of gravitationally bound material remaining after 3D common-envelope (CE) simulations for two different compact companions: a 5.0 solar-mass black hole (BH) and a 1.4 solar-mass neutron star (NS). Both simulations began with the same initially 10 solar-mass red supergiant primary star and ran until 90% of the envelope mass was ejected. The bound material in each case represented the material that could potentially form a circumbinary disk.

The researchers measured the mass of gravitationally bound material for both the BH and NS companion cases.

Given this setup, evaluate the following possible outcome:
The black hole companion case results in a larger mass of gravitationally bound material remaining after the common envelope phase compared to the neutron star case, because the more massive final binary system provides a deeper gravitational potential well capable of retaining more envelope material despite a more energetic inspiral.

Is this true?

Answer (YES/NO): YES